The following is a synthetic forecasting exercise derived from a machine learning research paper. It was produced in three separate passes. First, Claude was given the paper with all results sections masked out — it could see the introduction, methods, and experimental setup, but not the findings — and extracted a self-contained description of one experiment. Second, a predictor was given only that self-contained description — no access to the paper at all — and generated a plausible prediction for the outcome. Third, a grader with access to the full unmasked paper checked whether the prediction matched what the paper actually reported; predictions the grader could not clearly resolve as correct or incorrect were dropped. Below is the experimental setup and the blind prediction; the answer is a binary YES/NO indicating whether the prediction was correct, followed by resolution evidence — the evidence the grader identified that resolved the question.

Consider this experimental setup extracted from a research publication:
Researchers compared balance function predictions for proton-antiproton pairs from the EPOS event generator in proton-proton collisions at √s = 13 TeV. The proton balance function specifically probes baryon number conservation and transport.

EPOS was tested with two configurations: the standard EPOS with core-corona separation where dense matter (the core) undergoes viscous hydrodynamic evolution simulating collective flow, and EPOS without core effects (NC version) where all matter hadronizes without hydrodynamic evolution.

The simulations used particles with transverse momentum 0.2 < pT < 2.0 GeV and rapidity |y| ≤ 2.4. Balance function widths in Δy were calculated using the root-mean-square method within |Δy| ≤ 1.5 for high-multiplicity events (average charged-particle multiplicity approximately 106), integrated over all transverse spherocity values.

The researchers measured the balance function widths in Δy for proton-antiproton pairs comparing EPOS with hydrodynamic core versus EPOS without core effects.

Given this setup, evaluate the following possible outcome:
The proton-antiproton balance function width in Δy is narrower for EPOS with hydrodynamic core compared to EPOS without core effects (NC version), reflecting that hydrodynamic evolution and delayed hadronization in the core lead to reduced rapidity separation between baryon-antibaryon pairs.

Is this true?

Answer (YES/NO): NO